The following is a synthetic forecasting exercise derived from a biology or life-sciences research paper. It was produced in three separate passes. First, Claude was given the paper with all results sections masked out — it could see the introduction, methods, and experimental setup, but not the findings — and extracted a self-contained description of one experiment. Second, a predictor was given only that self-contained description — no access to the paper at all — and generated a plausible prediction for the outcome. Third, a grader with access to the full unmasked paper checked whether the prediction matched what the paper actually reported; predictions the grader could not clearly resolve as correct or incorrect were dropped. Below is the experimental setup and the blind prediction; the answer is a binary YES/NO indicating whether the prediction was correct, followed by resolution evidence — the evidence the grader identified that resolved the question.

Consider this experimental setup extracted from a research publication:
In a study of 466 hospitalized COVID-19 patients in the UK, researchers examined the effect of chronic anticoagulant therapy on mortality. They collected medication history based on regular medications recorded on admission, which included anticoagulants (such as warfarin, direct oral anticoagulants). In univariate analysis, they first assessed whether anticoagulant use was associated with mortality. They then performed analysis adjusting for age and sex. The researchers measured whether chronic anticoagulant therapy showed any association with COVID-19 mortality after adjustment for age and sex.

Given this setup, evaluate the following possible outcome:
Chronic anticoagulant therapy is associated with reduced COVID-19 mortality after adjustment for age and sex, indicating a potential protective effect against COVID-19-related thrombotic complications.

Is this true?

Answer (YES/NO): YES